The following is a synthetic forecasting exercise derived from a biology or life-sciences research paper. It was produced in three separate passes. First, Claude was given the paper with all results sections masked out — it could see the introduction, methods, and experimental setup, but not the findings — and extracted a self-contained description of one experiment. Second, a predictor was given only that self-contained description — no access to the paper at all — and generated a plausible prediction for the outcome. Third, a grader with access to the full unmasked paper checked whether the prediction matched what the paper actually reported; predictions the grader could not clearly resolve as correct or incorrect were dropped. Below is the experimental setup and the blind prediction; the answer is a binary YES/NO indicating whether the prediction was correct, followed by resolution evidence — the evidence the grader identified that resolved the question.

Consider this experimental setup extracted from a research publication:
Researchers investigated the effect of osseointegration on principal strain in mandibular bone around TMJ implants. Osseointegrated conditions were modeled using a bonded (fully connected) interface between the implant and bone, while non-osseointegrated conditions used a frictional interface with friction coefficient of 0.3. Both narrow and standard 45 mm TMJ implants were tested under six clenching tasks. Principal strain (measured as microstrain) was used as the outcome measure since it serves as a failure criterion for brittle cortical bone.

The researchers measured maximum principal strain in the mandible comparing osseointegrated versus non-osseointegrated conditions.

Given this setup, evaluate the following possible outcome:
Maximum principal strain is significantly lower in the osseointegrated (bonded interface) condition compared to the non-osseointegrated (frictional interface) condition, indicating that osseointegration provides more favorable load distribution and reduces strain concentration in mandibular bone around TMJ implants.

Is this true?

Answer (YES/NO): YES